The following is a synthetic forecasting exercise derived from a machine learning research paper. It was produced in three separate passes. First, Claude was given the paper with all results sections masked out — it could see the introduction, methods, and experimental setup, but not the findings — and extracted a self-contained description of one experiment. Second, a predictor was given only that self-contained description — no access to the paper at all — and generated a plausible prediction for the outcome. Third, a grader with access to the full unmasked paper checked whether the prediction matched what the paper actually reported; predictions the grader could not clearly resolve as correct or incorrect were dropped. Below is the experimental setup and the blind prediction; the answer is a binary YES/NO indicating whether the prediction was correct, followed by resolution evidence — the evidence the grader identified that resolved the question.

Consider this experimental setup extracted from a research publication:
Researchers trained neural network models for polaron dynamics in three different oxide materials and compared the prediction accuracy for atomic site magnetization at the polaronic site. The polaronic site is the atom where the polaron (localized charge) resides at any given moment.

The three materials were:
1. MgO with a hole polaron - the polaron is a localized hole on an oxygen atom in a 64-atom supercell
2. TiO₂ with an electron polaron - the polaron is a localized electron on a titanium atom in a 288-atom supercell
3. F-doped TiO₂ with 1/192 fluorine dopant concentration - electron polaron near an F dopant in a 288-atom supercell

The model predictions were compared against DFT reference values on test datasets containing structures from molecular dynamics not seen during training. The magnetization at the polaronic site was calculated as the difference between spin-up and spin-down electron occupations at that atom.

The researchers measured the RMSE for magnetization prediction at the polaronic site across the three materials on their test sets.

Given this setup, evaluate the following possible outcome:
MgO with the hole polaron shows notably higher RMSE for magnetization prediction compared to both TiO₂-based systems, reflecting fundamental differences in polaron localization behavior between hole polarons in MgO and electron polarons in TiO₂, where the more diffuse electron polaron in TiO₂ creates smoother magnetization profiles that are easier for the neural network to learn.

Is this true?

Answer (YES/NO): NO